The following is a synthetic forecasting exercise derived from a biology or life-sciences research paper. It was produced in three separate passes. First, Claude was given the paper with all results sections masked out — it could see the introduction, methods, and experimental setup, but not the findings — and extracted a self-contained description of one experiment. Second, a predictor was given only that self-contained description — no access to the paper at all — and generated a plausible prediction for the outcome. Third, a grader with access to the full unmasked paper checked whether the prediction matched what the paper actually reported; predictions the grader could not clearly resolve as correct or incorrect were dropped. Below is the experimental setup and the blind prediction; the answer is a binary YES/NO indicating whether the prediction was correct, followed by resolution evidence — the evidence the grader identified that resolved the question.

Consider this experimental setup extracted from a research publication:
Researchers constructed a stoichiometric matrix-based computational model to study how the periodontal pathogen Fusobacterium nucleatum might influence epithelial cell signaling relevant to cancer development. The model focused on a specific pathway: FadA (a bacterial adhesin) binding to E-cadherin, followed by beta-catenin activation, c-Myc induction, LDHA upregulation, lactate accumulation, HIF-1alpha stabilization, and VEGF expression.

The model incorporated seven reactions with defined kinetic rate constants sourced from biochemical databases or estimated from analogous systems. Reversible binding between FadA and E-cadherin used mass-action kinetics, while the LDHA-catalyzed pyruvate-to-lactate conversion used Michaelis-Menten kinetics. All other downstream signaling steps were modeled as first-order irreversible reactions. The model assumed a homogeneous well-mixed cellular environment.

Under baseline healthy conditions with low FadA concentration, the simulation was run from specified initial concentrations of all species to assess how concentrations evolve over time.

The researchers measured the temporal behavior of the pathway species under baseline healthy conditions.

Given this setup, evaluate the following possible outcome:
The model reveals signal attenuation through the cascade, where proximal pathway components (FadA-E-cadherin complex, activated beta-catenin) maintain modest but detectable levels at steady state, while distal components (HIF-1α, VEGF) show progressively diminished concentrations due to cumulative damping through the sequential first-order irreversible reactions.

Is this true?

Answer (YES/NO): NO